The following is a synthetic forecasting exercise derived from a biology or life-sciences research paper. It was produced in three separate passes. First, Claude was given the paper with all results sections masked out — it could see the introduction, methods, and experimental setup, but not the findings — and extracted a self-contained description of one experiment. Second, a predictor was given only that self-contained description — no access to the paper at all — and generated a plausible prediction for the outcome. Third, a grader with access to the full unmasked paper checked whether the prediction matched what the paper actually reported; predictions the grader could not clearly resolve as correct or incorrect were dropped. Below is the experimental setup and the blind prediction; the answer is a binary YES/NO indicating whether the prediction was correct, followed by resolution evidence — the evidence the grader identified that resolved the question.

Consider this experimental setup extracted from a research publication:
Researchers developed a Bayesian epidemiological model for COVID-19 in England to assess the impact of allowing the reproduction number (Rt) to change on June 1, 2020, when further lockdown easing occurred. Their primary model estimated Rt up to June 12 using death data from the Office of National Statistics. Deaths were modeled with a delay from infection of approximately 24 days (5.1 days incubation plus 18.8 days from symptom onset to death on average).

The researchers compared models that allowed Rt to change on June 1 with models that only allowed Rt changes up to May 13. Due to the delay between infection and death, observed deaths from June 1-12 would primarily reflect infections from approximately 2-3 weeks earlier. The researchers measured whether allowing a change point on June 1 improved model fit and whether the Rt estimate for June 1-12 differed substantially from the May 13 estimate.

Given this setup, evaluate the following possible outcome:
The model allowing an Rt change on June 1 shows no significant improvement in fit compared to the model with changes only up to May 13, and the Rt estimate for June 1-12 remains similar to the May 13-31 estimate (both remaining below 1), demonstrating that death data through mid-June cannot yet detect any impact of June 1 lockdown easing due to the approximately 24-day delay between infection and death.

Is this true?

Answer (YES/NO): YES